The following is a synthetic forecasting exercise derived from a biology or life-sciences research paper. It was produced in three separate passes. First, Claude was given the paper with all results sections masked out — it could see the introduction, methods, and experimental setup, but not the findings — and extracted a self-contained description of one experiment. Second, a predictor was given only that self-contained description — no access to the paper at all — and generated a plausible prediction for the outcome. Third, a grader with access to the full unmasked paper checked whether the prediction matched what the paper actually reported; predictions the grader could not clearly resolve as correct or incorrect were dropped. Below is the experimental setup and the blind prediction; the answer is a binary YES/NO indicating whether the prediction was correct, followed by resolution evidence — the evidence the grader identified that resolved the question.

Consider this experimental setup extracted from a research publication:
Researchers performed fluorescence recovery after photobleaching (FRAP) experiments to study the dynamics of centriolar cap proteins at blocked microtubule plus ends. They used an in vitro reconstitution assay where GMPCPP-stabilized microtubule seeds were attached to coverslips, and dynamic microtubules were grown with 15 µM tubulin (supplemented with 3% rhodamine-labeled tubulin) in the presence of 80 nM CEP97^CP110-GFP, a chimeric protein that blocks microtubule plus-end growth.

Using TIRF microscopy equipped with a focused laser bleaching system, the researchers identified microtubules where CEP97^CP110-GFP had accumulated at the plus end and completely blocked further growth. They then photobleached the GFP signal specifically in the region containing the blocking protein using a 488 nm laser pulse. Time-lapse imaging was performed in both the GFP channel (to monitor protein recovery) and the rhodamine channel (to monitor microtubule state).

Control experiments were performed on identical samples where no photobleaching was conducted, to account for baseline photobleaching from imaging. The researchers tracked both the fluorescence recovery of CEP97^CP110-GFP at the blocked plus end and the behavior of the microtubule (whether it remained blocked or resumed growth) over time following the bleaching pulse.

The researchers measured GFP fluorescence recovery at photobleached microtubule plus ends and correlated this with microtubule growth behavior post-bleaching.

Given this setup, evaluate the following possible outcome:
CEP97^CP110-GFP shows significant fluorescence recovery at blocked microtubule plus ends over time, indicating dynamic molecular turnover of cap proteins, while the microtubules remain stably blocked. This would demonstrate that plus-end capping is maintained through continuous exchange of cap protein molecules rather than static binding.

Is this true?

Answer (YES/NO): NO